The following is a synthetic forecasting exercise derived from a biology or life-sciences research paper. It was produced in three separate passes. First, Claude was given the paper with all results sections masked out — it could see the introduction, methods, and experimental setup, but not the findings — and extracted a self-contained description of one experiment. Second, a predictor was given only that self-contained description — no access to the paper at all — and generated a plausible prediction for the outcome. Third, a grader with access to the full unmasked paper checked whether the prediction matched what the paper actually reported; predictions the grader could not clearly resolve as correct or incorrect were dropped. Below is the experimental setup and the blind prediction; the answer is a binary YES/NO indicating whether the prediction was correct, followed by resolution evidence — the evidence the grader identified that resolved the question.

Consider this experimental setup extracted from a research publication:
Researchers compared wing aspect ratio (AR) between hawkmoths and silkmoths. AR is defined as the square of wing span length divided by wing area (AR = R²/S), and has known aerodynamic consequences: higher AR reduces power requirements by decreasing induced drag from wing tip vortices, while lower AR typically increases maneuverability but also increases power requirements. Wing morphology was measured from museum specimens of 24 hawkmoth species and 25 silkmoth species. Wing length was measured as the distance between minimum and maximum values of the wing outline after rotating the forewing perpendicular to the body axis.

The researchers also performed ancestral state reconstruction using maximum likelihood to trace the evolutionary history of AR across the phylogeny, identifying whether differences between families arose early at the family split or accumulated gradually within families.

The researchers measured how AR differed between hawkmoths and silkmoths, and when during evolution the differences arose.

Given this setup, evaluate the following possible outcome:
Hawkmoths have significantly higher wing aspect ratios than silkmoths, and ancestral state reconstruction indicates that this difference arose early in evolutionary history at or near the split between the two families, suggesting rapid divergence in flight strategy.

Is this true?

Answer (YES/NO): YES